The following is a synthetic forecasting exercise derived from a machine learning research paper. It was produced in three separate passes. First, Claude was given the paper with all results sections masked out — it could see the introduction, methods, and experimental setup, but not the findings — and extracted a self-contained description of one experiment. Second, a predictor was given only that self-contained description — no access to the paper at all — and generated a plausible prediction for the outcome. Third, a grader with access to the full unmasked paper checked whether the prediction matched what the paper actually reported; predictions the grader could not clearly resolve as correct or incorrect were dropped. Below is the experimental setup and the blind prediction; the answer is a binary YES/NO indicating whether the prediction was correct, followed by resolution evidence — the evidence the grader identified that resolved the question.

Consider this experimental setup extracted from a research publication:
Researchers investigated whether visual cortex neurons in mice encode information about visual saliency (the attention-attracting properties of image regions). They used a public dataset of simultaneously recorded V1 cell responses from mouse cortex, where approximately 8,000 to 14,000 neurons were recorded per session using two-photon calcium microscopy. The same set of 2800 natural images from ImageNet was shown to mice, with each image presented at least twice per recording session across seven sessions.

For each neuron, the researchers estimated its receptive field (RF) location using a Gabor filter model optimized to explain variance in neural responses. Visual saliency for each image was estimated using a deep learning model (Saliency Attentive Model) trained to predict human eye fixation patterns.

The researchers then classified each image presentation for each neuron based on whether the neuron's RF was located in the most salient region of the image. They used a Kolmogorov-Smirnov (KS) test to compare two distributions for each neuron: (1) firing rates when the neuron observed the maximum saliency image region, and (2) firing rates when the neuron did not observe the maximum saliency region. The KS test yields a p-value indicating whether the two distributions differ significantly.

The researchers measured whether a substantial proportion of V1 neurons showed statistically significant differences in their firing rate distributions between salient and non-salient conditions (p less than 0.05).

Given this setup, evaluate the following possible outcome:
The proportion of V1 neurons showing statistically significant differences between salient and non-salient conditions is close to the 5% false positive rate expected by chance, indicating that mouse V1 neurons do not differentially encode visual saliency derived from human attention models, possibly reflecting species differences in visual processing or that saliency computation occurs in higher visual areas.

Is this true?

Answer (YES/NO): NO